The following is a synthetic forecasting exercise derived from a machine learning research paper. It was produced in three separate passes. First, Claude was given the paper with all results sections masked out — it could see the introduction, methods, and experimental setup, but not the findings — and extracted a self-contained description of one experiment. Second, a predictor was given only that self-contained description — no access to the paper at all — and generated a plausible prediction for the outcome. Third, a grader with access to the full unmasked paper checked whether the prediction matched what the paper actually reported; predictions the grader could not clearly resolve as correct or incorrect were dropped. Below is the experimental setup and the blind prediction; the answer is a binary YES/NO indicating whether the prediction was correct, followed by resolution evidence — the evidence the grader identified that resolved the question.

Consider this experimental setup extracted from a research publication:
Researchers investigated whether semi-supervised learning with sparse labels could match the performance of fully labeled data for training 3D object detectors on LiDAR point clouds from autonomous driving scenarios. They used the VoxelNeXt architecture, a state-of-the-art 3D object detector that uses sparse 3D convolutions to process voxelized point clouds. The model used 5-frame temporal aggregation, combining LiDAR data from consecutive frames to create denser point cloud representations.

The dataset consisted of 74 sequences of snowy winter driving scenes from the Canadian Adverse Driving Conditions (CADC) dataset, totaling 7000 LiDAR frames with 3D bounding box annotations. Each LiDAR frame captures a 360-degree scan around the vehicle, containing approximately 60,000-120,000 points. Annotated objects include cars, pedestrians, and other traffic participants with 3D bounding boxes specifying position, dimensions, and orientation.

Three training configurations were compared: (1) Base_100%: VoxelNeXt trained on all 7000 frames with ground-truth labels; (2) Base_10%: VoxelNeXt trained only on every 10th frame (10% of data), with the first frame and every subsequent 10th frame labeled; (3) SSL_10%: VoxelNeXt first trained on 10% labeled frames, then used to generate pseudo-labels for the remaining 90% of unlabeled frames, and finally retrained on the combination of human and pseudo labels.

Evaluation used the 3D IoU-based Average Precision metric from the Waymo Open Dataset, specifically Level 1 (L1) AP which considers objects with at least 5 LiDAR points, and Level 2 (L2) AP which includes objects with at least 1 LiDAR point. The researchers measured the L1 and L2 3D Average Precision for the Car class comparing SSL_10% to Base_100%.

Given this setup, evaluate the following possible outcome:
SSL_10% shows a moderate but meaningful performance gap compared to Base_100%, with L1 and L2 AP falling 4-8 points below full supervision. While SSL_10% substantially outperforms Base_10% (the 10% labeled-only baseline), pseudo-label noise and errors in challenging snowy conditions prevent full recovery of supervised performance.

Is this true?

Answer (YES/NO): NO